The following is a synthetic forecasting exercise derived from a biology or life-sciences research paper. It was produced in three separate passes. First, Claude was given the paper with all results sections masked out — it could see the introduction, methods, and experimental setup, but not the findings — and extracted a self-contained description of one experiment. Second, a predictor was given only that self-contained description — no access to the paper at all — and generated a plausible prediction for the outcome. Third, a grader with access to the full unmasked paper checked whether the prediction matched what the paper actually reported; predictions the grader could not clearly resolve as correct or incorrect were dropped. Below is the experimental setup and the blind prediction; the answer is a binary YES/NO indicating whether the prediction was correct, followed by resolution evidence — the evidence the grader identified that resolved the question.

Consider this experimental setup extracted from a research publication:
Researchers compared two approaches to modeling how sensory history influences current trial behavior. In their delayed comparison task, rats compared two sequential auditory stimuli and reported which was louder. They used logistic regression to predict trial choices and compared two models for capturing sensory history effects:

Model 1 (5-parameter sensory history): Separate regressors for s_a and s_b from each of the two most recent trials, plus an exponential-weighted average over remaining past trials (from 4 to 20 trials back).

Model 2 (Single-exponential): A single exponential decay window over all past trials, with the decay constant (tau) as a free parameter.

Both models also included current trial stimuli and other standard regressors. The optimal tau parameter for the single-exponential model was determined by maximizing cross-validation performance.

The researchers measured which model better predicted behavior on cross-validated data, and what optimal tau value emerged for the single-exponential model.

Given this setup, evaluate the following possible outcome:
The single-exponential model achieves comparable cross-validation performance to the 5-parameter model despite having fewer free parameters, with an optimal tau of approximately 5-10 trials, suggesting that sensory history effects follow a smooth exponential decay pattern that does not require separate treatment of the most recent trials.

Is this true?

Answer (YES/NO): NO